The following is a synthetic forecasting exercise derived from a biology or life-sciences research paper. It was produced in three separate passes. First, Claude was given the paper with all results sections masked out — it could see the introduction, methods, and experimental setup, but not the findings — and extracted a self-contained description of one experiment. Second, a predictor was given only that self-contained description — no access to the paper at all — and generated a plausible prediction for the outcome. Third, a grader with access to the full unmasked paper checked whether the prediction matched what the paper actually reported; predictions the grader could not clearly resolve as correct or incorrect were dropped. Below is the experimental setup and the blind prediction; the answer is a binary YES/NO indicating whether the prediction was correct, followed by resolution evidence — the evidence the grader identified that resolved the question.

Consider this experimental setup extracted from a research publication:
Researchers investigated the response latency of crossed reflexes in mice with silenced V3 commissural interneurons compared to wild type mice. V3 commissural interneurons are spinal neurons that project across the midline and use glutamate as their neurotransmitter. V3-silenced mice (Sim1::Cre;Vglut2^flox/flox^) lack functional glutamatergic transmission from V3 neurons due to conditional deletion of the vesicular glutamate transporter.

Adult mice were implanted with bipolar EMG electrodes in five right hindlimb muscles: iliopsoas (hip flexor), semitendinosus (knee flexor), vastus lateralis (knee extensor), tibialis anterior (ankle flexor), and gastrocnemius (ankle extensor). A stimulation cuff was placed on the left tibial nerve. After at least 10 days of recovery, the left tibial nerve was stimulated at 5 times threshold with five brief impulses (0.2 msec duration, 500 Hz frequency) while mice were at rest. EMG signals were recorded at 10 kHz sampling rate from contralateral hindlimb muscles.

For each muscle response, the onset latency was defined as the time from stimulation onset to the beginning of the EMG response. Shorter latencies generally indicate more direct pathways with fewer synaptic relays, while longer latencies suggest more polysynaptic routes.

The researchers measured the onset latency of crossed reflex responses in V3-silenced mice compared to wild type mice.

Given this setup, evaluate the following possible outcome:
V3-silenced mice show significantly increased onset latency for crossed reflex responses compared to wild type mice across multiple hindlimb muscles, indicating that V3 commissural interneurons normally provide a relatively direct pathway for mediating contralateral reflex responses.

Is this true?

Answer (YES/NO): NO